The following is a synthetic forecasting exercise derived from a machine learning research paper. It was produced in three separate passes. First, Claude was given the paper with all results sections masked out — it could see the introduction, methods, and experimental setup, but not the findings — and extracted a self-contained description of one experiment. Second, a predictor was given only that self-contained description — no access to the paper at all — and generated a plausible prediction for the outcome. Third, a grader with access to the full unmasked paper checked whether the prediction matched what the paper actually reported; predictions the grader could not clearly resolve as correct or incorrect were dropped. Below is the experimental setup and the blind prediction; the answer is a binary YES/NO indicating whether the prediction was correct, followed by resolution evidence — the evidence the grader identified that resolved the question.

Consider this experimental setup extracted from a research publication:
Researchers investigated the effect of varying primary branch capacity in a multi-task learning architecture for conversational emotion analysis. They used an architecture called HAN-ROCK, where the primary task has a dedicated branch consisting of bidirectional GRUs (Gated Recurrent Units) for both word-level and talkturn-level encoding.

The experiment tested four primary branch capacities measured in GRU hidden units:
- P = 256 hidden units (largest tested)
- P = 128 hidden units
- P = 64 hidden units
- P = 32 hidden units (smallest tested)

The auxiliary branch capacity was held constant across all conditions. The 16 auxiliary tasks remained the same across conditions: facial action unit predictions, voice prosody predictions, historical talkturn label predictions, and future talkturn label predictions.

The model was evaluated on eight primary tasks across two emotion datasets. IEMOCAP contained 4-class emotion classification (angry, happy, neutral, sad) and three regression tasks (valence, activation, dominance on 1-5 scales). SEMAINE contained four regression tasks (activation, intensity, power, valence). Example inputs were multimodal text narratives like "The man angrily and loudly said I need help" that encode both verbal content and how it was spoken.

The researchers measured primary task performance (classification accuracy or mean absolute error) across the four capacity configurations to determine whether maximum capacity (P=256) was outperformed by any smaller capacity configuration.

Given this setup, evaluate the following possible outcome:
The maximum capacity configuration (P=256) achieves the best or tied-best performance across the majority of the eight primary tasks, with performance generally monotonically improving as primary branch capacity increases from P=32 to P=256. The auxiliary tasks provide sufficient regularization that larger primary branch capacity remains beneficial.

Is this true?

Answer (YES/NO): YES